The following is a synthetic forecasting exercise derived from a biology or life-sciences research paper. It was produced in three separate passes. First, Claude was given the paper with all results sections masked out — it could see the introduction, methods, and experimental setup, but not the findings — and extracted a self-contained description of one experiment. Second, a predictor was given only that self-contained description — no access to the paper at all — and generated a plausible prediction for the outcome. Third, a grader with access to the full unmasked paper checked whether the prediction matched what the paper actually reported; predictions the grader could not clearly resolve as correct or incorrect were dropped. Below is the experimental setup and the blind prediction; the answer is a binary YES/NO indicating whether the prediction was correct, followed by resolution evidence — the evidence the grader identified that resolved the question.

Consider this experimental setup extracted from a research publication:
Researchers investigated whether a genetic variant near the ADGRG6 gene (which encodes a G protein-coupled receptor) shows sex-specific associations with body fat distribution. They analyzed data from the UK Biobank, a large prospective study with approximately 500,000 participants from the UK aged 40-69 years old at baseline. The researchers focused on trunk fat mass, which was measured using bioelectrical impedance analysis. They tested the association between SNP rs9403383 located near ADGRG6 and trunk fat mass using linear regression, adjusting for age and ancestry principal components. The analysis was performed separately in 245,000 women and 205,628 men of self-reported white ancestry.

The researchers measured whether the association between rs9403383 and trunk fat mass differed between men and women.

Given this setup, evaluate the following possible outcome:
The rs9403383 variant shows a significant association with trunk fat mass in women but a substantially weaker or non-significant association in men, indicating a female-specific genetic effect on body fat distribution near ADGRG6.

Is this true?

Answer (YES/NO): YES